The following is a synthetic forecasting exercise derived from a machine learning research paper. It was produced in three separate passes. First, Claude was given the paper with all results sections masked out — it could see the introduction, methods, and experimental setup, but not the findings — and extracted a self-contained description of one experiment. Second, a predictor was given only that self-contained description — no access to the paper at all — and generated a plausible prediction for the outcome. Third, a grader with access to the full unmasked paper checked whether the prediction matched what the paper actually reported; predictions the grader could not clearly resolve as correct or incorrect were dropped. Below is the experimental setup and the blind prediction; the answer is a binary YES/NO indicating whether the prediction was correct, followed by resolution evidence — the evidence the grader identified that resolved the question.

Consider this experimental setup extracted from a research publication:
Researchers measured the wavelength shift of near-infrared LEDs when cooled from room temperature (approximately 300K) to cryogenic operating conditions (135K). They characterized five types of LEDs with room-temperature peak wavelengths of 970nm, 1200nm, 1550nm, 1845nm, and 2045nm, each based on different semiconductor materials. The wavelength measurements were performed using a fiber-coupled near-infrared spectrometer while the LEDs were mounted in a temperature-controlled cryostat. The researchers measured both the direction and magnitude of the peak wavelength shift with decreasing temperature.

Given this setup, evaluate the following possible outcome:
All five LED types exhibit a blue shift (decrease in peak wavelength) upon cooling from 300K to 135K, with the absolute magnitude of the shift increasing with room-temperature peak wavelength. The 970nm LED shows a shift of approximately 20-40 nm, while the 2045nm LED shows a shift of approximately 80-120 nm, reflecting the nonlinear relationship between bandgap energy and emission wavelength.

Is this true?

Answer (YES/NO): NO